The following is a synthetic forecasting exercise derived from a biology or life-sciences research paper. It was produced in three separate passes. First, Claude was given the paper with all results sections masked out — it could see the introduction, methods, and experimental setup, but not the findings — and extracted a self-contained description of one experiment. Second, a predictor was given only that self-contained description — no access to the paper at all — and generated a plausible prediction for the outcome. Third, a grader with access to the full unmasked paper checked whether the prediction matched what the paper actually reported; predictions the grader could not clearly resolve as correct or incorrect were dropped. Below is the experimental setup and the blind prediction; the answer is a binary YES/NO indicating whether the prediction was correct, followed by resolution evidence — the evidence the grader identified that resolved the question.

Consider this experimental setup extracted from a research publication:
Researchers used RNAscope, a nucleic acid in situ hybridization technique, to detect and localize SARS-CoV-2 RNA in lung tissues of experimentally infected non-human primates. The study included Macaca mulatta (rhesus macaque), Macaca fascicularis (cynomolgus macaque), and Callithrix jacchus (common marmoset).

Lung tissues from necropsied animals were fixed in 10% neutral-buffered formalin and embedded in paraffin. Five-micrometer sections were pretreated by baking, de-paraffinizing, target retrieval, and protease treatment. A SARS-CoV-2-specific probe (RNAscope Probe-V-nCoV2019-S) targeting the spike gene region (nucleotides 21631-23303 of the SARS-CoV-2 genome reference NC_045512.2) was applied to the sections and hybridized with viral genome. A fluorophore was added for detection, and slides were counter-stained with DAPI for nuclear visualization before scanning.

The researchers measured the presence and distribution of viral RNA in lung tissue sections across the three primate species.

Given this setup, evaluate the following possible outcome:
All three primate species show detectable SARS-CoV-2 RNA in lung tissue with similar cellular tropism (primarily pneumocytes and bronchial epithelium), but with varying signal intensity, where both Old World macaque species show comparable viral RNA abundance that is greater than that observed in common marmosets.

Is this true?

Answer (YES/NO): NO